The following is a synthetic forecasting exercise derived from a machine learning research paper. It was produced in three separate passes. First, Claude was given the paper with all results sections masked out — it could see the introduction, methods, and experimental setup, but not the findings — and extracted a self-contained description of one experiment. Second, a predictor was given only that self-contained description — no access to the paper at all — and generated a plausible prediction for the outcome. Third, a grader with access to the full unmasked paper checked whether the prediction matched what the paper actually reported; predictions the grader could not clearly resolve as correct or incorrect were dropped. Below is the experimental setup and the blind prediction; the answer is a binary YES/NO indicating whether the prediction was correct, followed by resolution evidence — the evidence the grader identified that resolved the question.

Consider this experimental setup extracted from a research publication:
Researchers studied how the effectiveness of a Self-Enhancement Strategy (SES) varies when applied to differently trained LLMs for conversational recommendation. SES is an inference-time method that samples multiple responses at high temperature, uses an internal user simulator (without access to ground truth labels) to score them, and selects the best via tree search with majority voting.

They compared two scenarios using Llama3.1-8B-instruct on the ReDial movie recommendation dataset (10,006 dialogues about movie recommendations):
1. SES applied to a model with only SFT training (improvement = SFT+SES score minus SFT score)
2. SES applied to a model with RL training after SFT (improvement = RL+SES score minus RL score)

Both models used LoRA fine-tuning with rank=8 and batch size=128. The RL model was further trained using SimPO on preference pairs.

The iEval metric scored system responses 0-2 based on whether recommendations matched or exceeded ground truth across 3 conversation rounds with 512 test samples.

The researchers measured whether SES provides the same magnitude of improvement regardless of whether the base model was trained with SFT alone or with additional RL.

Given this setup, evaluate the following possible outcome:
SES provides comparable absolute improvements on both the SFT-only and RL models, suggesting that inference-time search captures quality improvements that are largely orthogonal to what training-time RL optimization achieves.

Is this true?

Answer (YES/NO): NO